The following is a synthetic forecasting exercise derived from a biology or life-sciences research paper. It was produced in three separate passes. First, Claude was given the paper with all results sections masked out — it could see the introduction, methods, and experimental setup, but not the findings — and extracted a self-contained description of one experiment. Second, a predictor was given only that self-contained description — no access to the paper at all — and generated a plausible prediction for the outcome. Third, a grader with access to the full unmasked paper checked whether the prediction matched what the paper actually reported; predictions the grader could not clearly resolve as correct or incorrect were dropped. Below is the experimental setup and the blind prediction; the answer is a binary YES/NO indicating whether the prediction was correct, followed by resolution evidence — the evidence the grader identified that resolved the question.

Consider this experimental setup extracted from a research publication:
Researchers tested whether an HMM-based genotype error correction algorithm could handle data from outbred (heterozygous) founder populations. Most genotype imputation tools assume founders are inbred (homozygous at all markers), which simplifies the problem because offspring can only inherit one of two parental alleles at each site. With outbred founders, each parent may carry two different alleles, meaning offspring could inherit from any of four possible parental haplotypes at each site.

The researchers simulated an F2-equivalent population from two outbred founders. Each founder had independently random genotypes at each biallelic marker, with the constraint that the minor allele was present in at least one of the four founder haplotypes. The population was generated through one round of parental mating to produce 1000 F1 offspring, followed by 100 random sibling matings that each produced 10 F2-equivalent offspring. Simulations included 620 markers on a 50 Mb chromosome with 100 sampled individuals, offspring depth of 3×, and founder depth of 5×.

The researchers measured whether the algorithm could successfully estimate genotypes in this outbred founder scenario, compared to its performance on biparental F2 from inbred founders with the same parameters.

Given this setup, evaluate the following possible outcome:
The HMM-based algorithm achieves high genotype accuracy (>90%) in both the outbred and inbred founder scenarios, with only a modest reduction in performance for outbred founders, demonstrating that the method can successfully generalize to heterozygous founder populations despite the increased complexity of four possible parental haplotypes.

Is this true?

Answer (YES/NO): NO